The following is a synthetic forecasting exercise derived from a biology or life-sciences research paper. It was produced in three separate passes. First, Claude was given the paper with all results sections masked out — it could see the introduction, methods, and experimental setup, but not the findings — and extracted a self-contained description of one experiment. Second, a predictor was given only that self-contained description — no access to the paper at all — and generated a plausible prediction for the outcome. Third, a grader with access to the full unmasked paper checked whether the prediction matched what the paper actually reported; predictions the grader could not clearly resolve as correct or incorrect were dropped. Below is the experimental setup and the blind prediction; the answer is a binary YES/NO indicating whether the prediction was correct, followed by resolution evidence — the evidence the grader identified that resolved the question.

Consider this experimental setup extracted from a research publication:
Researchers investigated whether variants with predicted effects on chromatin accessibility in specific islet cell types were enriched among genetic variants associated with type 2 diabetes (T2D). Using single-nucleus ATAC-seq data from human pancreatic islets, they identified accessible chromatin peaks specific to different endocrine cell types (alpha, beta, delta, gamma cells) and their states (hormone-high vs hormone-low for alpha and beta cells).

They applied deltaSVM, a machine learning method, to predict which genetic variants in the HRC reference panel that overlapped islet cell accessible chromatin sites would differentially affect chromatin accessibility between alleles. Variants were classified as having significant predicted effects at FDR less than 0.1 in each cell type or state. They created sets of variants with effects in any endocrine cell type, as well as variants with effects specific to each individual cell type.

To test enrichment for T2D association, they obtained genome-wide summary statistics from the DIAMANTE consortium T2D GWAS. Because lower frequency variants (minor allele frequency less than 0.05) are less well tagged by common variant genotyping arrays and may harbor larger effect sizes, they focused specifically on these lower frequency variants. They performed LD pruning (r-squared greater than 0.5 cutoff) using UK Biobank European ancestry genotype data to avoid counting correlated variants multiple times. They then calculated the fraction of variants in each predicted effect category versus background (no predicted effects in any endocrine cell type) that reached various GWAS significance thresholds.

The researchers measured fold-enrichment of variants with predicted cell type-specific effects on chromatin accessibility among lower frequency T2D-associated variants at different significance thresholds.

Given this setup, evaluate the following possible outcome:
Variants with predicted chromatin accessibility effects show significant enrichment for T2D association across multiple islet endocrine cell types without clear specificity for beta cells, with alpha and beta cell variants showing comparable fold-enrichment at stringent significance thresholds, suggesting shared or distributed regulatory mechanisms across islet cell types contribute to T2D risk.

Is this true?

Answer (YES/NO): NO